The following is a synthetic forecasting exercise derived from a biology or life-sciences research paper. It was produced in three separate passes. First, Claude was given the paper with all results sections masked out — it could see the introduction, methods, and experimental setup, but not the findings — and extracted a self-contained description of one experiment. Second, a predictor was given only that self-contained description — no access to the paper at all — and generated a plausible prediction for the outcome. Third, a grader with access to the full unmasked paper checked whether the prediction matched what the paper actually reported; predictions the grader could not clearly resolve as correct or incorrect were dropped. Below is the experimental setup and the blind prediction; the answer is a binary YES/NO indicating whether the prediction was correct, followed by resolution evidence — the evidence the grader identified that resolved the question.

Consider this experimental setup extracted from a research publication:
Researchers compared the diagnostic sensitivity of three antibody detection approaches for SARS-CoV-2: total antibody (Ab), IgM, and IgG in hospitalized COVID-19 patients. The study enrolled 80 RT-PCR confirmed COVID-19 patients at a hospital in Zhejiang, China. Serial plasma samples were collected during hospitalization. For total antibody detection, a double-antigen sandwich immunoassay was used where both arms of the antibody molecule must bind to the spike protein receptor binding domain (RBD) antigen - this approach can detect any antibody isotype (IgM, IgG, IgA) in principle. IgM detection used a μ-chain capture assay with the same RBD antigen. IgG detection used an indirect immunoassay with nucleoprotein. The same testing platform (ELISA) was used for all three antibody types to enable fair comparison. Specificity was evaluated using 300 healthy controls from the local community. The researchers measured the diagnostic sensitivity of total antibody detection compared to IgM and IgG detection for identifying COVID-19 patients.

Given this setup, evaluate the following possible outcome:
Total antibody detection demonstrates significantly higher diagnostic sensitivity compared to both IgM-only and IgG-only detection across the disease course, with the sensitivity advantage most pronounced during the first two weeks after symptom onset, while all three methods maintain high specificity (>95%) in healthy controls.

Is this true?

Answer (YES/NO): YES